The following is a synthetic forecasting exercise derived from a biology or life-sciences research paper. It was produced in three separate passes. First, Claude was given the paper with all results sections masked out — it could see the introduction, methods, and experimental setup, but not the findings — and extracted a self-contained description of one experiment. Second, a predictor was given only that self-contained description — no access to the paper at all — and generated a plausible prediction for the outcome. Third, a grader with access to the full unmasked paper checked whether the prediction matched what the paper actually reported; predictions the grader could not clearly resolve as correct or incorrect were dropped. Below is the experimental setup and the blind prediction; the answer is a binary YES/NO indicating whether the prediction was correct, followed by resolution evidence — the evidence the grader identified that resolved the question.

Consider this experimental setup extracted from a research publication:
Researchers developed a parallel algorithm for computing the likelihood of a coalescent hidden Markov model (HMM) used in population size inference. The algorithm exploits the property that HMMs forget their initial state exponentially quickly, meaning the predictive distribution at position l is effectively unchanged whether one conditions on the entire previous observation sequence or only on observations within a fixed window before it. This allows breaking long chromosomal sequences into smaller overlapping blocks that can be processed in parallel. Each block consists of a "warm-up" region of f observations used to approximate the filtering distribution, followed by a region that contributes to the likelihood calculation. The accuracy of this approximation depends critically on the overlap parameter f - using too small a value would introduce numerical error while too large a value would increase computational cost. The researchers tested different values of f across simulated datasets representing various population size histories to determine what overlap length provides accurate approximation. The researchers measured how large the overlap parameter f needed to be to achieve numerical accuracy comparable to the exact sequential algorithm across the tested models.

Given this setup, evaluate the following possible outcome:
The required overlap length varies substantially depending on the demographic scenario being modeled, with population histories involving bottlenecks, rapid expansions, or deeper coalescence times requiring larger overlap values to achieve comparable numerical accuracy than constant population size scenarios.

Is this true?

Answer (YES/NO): NO